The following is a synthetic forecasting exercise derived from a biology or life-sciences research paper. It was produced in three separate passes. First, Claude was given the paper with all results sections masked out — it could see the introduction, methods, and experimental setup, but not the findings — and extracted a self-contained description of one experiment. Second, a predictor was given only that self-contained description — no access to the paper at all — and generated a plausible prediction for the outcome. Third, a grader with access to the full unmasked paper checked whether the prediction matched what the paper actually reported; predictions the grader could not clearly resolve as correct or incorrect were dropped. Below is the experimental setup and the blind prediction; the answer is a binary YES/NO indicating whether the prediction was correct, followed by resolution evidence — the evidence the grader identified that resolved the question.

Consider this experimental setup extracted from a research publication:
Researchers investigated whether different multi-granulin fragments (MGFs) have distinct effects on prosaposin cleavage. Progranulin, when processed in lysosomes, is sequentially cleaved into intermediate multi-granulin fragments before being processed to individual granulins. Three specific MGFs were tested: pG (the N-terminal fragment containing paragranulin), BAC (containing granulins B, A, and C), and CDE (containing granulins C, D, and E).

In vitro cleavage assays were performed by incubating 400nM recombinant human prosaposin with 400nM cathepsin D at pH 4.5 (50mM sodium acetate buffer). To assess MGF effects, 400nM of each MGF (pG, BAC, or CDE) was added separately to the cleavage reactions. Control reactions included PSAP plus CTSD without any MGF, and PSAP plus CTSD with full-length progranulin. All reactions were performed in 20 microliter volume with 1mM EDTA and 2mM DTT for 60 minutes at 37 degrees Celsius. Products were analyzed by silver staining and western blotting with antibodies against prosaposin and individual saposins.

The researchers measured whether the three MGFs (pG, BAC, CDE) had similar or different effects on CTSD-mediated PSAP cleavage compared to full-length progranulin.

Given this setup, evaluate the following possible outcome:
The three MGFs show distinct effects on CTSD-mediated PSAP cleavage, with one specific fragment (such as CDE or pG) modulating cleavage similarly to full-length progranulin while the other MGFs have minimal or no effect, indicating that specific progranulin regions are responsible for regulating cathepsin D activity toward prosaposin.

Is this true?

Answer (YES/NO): NO